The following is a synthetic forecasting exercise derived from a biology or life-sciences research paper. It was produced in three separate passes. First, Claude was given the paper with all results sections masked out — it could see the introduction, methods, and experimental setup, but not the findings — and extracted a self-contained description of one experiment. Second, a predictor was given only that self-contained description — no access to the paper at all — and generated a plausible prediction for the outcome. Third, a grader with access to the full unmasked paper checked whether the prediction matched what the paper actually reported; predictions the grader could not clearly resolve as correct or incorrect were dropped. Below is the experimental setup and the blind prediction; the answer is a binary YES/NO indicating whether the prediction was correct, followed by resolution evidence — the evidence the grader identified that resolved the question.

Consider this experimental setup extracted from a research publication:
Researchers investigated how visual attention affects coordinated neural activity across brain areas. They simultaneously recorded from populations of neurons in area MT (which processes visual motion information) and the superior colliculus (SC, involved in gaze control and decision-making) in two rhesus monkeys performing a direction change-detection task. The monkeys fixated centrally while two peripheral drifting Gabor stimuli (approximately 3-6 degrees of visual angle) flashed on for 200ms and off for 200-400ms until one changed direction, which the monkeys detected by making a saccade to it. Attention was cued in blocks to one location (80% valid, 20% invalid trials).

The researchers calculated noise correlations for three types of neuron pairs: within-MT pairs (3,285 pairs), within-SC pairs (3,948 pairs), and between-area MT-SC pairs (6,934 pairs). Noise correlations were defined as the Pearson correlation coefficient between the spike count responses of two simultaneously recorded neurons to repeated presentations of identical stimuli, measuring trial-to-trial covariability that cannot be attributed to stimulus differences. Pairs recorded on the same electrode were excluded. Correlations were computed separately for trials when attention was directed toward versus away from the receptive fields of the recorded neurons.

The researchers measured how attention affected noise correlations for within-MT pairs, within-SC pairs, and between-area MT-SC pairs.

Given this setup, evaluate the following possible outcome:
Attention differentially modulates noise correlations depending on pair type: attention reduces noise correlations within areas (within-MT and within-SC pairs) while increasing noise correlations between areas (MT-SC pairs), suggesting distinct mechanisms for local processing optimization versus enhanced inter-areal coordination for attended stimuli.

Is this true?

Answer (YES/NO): YES